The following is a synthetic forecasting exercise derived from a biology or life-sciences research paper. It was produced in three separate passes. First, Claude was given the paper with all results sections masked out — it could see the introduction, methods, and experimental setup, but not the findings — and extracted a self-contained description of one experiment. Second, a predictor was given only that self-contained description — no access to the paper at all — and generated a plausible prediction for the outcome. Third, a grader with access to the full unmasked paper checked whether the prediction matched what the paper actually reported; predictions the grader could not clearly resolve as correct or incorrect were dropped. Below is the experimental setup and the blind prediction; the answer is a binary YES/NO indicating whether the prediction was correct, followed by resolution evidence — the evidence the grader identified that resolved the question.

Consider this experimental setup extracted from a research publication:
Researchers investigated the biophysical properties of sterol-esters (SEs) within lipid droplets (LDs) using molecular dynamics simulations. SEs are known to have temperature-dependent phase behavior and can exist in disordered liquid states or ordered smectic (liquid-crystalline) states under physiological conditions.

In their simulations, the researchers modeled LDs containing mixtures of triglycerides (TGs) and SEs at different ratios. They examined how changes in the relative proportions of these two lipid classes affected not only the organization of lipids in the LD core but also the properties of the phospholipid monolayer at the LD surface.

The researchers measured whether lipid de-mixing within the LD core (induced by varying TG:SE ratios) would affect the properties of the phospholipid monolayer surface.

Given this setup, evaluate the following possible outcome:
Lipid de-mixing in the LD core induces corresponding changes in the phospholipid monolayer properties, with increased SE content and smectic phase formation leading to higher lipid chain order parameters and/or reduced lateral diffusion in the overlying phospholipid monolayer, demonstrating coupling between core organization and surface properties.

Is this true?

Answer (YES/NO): NO